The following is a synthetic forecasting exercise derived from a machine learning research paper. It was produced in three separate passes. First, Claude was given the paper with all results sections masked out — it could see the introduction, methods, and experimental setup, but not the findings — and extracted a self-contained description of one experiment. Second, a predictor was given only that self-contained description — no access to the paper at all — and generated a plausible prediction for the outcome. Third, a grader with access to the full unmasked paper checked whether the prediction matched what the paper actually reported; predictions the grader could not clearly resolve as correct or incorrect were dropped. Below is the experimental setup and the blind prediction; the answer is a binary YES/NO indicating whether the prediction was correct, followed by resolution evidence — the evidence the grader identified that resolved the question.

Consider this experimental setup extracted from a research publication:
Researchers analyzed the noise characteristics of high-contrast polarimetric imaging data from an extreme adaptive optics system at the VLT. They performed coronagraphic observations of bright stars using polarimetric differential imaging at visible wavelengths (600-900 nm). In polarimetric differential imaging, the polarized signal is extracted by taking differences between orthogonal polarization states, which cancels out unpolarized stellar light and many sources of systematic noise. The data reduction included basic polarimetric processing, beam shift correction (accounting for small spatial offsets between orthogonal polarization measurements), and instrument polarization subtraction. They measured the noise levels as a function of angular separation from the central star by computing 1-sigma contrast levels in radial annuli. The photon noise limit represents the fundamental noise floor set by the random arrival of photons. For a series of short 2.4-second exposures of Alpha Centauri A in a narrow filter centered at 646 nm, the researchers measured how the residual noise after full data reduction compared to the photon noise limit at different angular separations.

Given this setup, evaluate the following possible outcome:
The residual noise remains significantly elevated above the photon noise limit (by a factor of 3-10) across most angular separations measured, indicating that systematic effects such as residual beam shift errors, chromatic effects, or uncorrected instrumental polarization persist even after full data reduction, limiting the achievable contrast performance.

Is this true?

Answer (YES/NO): NO